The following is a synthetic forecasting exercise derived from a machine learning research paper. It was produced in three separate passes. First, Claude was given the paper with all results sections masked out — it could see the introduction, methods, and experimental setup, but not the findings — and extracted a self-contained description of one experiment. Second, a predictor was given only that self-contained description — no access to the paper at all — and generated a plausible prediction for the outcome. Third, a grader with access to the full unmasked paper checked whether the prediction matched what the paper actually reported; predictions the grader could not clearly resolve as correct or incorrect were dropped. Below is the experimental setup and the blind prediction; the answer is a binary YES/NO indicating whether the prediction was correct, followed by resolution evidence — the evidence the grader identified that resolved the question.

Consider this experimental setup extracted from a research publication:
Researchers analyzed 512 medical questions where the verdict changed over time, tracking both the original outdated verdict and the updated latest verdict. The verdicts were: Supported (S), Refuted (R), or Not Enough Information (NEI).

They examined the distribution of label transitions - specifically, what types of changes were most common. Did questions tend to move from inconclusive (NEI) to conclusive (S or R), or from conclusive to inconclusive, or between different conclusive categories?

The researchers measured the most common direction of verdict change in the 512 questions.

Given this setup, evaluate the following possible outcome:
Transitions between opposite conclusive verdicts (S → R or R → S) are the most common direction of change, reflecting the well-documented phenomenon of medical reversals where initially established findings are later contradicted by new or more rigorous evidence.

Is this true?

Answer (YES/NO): NO